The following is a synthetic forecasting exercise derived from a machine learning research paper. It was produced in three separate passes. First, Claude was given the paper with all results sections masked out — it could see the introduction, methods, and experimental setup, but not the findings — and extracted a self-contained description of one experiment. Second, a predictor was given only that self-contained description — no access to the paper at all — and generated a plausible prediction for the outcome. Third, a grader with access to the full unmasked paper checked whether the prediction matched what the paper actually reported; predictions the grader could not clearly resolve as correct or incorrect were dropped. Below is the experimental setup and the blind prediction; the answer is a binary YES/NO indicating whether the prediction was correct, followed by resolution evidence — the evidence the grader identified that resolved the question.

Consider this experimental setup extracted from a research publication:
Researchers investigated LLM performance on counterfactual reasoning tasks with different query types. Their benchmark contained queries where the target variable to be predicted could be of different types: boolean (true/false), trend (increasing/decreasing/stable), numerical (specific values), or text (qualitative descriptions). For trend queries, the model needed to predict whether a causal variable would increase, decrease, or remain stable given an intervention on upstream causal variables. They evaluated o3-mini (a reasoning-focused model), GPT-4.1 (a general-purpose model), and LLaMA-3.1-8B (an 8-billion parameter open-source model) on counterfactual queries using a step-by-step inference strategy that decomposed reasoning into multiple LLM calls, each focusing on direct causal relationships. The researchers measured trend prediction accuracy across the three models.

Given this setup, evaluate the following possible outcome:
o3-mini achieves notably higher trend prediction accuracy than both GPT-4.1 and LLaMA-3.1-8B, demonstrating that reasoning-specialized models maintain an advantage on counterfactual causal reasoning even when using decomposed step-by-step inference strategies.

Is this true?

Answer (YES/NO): NO